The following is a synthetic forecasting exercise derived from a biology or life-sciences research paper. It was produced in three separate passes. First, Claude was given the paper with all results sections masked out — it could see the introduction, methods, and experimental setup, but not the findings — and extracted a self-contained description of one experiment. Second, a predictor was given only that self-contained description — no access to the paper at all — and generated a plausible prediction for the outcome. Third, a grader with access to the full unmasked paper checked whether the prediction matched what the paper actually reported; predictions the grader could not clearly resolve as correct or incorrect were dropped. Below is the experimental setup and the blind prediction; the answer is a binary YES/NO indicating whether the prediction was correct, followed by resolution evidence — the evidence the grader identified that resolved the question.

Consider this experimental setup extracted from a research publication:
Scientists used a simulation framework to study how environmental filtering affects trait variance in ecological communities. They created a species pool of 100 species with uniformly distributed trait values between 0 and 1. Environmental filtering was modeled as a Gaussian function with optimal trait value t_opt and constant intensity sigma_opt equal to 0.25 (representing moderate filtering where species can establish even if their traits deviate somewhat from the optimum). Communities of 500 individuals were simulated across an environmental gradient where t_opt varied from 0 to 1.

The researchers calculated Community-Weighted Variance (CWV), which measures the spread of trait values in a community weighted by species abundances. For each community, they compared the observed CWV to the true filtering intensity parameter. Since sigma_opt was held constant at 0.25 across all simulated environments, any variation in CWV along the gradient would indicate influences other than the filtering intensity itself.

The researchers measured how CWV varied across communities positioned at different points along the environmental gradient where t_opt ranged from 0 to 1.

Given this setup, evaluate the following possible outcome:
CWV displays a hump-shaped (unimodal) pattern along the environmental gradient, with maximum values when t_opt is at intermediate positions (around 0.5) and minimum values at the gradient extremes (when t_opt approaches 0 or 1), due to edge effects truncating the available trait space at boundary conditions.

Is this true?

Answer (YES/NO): YES